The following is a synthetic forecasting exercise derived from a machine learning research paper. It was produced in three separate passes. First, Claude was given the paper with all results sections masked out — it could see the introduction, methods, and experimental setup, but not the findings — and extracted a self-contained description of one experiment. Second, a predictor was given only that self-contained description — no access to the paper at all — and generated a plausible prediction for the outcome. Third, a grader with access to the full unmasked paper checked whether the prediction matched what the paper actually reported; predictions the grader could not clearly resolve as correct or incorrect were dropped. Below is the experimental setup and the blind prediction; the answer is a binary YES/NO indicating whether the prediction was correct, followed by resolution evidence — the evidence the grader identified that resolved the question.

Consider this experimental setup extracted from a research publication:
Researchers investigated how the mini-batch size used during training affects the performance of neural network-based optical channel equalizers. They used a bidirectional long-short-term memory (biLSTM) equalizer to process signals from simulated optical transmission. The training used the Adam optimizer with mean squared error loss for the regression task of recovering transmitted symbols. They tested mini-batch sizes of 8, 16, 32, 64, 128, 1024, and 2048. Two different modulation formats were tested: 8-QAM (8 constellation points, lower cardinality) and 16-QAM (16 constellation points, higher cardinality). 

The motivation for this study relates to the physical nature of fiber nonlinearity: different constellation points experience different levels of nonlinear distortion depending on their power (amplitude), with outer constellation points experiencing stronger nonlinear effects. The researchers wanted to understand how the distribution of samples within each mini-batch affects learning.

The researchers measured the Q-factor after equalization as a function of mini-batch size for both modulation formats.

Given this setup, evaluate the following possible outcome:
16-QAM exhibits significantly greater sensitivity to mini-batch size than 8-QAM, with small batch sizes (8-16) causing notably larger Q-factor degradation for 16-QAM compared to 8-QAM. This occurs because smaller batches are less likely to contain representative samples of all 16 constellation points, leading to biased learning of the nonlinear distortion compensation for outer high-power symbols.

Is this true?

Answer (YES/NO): NO